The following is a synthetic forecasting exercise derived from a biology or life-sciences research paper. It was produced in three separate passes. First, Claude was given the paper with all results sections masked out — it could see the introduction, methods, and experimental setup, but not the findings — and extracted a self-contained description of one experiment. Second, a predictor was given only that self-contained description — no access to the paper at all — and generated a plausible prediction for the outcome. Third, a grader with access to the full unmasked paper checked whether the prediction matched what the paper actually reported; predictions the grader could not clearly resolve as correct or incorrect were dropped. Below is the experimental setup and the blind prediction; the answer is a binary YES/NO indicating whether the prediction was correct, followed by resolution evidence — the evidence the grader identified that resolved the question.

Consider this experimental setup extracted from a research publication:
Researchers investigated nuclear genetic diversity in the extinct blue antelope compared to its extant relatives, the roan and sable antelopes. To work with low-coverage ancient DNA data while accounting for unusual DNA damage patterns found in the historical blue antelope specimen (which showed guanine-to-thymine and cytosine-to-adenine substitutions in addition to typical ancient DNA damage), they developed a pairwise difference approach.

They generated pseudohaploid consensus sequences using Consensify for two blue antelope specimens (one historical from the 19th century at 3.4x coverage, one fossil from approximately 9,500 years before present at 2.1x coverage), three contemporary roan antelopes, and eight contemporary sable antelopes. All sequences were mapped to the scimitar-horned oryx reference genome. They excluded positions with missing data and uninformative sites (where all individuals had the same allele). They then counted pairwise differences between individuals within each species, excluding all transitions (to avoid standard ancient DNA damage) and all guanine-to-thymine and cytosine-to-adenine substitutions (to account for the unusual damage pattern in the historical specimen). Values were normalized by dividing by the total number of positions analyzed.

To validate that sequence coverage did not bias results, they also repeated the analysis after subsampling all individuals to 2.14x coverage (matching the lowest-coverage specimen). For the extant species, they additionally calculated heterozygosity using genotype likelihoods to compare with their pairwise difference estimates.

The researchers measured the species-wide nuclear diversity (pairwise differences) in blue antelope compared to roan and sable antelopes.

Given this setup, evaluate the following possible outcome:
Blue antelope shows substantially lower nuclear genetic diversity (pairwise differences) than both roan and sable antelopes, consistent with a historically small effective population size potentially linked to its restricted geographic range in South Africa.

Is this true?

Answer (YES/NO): YES